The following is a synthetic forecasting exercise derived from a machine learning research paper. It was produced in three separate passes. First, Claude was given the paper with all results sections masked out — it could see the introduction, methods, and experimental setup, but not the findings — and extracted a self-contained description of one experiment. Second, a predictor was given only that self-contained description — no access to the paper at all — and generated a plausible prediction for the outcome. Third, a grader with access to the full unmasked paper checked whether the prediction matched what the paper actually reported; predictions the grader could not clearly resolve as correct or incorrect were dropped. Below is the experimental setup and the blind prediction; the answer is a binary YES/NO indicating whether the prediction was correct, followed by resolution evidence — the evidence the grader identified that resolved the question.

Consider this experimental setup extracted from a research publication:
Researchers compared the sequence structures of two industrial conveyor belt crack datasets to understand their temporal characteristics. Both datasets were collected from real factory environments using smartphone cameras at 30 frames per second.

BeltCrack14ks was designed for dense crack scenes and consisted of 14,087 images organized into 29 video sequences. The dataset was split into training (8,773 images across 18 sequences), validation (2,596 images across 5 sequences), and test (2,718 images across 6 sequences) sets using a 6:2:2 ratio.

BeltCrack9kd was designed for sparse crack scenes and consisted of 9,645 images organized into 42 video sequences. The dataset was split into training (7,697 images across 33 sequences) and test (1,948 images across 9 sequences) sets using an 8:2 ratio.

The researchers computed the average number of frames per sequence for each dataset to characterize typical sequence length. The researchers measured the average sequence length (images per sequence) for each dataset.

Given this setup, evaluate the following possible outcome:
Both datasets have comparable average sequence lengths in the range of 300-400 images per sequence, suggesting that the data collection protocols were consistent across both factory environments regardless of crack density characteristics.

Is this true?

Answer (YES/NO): NO